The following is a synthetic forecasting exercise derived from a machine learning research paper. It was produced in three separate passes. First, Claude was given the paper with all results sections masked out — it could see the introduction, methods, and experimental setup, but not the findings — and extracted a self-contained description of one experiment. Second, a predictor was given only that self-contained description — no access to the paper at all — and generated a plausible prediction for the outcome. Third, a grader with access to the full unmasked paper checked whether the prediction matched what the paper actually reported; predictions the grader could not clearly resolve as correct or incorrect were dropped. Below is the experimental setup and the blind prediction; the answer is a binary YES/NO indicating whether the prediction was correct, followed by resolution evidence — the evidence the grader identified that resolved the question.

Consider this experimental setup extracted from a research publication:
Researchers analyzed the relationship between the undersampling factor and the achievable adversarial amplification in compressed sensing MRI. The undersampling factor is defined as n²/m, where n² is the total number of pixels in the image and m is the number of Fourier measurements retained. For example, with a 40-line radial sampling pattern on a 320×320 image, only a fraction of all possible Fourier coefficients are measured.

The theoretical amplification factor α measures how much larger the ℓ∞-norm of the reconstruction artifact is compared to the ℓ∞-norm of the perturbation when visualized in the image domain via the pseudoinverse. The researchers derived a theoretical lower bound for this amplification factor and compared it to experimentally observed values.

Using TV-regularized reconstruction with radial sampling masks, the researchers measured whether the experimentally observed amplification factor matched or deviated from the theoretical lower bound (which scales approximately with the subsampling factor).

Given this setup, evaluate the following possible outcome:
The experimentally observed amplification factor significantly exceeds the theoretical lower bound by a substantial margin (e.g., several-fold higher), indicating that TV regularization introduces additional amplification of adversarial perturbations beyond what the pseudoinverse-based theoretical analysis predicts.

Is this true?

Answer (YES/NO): NO